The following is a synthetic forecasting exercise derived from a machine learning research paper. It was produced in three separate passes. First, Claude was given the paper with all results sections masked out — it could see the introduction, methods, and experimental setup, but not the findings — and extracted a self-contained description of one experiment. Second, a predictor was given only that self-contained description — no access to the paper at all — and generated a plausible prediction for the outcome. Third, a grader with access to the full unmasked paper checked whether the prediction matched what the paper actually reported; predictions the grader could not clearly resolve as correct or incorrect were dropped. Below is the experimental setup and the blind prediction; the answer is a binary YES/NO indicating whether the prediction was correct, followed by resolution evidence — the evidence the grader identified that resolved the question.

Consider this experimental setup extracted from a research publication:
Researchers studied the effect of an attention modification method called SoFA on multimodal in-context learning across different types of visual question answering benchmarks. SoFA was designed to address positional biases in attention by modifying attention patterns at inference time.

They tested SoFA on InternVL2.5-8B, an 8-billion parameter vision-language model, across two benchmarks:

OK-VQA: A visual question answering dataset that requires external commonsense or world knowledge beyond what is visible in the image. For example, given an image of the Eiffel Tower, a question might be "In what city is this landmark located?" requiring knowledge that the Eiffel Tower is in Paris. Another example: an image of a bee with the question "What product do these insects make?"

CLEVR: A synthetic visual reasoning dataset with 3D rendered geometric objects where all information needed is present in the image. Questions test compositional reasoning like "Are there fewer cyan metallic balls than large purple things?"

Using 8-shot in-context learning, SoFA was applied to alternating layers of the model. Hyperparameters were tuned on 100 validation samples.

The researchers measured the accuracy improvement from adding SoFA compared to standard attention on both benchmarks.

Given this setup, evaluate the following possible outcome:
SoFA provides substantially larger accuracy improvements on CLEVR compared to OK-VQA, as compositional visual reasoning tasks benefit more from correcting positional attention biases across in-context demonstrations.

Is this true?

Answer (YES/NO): YES